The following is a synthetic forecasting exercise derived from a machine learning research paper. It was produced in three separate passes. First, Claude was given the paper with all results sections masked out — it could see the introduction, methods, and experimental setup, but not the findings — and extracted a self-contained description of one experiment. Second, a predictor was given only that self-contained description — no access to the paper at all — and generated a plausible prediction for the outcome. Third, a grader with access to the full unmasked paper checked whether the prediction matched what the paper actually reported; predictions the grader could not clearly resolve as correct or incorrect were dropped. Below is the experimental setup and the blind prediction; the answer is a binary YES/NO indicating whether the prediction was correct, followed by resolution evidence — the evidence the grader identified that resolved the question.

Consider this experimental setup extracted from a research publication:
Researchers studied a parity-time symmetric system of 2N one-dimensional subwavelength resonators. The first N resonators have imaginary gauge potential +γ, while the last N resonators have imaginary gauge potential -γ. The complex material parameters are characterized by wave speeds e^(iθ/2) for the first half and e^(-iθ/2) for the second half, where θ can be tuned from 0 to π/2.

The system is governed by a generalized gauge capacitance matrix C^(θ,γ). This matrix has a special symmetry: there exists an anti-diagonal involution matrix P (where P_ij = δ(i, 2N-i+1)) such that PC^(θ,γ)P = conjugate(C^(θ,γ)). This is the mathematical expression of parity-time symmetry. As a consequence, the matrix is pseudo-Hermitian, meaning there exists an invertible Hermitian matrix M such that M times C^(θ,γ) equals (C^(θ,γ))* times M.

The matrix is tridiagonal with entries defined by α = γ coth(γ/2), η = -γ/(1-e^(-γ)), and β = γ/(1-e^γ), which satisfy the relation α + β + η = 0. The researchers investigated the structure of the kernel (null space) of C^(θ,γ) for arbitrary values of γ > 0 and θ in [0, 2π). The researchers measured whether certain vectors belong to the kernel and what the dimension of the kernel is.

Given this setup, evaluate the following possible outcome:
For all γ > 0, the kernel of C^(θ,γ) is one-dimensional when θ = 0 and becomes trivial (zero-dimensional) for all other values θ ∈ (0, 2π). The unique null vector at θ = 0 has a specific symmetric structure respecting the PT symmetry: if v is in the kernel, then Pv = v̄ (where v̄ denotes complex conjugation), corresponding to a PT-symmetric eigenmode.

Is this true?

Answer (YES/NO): NO